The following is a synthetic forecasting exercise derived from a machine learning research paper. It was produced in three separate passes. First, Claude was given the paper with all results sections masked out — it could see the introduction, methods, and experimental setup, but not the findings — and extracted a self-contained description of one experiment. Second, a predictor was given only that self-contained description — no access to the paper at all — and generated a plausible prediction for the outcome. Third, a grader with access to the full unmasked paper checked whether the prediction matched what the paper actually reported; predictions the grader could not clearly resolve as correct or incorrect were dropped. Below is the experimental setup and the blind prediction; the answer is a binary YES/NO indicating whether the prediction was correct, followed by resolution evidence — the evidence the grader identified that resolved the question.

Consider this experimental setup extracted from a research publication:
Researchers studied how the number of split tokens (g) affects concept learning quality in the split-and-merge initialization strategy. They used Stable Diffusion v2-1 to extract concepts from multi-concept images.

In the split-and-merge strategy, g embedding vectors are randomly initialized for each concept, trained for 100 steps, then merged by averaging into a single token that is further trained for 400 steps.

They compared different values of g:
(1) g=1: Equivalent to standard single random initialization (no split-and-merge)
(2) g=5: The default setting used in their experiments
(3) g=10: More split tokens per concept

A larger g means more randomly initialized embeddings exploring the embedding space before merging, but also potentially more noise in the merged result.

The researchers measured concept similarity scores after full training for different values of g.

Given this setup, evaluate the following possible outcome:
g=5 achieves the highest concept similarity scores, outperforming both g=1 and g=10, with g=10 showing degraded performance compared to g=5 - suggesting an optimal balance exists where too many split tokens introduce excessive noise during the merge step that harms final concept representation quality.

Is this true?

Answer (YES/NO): NO